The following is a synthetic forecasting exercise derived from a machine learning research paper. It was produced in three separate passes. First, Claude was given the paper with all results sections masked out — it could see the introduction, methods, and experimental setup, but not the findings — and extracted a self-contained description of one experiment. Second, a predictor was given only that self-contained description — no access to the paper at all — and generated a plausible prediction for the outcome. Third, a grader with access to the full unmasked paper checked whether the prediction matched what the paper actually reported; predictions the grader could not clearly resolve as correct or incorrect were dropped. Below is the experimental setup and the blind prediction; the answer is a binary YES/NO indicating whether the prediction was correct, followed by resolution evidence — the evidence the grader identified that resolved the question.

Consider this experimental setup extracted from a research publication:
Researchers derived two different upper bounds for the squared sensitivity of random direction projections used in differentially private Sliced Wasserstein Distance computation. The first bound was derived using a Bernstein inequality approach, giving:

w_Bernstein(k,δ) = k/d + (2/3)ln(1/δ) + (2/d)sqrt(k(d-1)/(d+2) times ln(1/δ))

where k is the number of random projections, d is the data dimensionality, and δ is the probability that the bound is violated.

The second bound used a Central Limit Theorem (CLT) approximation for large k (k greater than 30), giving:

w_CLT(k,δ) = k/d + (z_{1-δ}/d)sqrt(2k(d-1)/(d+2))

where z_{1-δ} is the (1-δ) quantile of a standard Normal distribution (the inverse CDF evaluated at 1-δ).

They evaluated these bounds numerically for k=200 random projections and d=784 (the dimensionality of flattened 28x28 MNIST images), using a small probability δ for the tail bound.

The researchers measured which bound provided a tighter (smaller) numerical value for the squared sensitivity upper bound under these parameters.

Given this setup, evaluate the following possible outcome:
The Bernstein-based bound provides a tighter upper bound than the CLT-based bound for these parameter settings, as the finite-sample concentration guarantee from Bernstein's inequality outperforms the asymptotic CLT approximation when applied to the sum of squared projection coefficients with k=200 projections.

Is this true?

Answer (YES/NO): NO